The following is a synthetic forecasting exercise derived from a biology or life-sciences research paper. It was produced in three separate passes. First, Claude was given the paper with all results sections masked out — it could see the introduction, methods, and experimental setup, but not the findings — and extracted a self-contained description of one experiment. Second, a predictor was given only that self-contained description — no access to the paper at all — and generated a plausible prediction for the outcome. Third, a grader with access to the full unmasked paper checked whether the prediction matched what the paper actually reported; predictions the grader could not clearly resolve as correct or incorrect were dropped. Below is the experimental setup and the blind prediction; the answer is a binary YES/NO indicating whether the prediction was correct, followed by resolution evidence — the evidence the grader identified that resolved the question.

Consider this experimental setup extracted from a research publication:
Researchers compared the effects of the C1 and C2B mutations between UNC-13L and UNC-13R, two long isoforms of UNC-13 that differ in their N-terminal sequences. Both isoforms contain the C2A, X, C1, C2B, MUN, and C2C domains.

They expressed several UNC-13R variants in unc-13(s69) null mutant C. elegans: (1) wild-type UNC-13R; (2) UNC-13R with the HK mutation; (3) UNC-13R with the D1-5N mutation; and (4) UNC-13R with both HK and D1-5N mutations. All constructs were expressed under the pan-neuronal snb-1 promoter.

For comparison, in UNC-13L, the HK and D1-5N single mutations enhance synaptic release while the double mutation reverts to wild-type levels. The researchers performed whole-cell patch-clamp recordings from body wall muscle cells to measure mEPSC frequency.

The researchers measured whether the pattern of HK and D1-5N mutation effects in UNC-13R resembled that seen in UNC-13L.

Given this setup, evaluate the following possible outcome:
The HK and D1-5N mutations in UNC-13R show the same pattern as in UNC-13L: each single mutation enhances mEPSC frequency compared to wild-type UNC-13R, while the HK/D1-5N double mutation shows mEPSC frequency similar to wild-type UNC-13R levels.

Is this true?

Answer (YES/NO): NO